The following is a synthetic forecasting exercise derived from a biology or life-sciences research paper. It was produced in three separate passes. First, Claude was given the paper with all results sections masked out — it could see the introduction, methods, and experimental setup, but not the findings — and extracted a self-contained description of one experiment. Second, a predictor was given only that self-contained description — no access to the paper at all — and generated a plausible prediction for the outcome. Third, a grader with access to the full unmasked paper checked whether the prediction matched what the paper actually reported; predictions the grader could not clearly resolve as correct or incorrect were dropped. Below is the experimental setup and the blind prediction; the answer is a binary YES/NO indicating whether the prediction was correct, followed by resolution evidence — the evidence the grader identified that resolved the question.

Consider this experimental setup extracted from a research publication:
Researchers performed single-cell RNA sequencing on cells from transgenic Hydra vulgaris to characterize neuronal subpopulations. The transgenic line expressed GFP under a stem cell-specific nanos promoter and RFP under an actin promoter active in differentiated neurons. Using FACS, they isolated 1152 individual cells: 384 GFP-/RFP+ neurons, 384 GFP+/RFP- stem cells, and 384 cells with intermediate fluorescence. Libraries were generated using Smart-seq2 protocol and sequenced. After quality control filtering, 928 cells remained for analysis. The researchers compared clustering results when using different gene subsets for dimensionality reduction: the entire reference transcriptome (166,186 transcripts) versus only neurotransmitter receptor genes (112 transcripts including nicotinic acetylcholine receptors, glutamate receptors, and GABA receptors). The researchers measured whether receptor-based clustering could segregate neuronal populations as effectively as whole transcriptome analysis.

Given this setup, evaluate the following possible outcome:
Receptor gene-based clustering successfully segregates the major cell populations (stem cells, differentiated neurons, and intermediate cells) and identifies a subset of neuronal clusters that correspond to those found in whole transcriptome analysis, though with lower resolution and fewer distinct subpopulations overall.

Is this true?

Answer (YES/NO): NO